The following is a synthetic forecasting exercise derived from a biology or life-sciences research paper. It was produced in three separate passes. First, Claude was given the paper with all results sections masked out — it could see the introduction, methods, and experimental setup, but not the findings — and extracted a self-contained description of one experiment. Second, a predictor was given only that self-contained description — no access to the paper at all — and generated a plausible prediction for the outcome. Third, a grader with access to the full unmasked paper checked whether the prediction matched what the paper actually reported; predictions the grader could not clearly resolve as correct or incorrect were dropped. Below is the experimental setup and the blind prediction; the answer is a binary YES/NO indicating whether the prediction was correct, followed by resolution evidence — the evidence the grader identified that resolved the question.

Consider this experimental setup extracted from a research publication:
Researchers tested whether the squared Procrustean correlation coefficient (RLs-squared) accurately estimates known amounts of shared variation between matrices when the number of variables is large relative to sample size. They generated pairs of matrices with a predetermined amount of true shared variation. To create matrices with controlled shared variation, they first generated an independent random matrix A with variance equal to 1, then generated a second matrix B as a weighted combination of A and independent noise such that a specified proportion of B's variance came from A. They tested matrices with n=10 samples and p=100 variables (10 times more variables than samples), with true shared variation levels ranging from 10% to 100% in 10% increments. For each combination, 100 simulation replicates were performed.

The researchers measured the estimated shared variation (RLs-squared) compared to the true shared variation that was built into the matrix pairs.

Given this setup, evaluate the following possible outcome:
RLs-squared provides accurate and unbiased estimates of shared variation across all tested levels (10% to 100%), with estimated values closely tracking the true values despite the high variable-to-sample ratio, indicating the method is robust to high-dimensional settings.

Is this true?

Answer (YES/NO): NO